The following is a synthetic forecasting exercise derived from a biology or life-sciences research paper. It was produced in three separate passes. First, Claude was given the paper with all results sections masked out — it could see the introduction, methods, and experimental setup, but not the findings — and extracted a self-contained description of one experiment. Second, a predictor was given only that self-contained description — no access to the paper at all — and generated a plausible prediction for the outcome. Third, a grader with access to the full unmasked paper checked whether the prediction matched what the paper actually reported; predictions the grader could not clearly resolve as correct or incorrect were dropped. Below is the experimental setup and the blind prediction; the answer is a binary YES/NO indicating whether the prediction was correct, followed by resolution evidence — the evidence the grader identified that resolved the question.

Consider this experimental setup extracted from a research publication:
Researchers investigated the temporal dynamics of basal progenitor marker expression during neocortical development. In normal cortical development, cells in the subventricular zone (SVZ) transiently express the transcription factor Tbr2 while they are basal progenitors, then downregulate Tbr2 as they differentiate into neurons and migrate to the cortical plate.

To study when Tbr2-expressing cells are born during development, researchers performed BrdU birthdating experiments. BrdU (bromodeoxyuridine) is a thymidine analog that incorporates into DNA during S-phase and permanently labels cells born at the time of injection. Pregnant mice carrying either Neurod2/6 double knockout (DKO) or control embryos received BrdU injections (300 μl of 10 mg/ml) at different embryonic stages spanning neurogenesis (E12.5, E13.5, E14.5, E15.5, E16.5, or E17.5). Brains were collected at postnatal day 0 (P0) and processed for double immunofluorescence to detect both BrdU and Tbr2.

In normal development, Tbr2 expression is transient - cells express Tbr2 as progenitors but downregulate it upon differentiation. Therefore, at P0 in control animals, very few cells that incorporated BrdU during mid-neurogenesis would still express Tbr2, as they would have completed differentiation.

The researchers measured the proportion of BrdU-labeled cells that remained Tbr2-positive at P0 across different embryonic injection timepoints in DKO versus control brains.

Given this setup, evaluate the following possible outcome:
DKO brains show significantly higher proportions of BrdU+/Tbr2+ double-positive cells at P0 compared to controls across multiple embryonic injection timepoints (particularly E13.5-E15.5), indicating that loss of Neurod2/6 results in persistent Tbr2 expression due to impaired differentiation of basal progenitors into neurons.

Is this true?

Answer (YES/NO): YES